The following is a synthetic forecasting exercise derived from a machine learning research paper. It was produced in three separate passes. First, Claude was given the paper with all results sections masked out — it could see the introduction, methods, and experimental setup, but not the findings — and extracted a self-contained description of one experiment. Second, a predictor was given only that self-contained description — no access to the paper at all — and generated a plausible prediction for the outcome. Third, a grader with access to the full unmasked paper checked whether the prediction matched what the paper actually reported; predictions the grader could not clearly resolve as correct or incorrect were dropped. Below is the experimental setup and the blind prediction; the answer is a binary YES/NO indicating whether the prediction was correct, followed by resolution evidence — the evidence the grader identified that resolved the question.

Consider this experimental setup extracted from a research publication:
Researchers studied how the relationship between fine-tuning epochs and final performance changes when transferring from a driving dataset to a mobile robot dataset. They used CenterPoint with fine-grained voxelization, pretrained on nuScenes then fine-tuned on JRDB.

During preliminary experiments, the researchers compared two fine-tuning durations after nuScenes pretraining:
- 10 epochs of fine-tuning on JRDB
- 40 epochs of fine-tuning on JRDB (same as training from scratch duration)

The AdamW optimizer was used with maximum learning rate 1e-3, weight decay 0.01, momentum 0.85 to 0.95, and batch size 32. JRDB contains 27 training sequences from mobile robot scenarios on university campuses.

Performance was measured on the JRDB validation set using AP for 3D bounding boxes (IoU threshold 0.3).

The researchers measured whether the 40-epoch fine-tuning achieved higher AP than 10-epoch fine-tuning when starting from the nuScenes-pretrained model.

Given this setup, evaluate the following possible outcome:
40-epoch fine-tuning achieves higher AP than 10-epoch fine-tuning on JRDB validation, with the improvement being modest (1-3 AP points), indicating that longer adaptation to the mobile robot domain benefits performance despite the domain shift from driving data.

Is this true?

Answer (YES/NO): NO